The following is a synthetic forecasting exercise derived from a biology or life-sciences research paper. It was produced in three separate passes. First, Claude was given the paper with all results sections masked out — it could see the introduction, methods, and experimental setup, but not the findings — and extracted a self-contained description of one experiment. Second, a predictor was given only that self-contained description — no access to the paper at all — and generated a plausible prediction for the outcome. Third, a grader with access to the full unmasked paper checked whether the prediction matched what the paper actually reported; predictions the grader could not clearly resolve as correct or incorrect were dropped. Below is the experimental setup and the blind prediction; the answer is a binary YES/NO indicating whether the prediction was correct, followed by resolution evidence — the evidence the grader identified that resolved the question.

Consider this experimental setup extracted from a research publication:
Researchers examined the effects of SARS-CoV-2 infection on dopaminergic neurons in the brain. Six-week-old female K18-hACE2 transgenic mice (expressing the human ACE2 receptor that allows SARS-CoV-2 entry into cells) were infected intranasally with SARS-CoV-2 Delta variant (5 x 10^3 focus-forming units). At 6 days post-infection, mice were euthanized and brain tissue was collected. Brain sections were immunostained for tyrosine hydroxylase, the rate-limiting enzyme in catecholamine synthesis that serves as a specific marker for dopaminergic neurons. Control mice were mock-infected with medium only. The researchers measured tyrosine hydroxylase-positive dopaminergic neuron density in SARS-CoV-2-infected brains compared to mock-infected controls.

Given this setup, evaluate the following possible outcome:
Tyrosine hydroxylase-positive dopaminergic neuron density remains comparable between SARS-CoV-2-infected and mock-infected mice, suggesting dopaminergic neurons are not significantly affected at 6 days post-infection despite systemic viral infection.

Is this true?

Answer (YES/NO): NO